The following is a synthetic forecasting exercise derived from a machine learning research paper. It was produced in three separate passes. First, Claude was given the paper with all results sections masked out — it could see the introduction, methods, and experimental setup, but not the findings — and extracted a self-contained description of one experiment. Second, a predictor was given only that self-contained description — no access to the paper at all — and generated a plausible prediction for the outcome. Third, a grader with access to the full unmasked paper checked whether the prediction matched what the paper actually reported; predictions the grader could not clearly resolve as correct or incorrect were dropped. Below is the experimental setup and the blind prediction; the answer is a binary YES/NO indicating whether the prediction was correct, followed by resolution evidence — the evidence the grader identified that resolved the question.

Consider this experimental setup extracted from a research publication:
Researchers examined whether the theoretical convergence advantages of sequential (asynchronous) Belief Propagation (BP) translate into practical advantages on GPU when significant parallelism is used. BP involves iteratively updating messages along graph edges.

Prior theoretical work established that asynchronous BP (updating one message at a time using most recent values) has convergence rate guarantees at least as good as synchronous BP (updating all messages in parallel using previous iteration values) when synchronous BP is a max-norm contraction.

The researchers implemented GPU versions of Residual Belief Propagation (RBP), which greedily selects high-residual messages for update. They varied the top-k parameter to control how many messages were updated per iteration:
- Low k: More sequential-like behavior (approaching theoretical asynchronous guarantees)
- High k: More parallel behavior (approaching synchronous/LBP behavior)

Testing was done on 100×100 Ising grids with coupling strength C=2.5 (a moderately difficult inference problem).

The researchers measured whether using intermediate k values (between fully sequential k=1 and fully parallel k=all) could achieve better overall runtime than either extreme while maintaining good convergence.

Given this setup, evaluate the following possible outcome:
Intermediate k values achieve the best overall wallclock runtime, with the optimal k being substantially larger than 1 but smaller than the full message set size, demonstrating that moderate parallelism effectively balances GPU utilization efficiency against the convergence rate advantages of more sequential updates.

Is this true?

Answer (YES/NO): NO